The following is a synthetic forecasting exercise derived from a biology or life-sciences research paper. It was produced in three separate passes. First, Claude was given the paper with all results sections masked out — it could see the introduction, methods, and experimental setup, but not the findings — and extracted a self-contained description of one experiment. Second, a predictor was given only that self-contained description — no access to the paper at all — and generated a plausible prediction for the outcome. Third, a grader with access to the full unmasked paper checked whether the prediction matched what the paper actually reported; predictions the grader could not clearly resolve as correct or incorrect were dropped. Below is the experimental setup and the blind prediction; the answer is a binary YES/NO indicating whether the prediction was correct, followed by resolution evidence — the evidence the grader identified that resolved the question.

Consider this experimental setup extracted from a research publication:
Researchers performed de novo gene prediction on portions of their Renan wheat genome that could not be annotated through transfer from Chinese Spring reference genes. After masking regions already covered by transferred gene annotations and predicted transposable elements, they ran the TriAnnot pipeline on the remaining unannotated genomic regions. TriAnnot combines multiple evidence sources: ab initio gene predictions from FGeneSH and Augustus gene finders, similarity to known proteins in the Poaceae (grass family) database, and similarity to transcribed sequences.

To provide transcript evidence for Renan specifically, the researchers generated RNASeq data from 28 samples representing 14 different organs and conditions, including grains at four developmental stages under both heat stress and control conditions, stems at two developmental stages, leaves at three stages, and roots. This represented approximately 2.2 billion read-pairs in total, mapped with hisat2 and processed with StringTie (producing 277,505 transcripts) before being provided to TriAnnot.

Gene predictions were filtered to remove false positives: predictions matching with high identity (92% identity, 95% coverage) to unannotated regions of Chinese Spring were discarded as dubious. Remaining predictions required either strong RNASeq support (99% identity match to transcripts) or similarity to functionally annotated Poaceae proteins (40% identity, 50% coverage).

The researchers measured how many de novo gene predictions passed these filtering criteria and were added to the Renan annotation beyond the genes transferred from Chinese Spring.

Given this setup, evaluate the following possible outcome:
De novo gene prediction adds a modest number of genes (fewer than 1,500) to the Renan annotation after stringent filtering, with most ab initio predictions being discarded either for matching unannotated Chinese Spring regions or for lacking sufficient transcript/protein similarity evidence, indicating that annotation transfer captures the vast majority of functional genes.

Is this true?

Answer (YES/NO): NO